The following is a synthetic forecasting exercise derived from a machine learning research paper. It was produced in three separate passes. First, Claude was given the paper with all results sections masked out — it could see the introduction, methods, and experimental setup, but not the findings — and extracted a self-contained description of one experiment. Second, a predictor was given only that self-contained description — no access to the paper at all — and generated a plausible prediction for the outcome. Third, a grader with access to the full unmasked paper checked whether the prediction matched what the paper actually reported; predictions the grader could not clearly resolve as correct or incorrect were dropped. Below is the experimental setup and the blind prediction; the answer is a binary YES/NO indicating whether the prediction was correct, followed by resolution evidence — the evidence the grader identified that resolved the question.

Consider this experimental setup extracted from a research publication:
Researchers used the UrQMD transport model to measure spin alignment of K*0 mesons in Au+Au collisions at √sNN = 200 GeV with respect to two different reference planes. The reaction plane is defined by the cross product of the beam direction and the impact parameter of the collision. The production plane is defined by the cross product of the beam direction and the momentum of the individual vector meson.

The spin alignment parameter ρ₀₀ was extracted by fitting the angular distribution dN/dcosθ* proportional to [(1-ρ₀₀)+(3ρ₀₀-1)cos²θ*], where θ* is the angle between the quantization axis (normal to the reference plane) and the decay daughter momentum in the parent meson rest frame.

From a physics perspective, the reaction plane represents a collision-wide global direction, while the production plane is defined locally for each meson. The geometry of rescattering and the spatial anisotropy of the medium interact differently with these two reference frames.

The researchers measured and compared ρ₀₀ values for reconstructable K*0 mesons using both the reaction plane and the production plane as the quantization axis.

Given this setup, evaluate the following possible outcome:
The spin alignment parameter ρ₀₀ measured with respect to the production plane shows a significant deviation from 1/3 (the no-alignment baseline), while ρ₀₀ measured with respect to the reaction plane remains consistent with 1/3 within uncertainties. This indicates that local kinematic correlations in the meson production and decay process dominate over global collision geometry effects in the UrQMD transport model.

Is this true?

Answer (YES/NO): NO